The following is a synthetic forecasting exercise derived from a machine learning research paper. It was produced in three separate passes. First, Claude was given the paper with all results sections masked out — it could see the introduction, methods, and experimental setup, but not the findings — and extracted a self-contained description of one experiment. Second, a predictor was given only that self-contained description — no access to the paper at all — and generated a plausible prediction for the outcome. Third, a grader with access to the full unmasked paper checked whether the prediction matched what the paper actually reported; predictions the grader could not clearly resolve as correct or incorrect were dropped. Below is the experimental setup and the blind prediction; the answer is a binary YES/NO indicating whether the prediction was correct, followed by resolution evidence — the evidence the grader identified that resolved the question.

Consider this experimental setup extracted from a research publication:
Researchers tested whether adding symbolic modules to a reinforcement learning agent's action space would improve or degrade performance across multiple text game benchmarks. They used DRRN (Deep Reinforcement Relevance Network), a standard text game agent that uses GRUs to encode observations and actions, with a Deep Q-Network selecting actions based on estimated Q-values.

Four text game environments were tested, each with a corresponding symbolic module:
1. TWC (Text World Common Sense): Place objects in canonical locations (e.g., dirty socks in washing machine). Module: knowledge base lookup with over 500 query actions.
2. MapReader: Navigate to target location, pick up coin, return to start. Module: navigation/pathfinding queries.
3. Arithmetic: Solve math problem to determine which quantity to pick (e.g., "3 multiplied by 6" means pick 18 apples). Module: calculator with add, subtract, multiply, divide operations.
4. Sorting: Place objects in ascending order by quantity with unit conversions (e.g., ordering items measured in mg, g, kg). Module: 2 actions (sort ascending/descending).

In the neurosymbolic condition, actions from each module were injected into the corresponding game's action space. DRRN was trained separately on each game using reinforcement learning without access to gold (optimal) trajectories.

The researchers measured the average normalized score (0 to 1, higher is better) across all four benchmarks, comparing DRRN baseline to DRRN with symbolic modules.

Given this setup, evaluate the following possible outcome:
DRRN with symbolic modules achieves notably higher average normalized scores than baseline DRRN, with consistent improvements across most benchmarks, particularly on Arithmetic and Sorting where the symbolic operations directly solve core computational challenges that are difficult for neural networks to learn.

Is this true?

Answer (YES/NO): NO